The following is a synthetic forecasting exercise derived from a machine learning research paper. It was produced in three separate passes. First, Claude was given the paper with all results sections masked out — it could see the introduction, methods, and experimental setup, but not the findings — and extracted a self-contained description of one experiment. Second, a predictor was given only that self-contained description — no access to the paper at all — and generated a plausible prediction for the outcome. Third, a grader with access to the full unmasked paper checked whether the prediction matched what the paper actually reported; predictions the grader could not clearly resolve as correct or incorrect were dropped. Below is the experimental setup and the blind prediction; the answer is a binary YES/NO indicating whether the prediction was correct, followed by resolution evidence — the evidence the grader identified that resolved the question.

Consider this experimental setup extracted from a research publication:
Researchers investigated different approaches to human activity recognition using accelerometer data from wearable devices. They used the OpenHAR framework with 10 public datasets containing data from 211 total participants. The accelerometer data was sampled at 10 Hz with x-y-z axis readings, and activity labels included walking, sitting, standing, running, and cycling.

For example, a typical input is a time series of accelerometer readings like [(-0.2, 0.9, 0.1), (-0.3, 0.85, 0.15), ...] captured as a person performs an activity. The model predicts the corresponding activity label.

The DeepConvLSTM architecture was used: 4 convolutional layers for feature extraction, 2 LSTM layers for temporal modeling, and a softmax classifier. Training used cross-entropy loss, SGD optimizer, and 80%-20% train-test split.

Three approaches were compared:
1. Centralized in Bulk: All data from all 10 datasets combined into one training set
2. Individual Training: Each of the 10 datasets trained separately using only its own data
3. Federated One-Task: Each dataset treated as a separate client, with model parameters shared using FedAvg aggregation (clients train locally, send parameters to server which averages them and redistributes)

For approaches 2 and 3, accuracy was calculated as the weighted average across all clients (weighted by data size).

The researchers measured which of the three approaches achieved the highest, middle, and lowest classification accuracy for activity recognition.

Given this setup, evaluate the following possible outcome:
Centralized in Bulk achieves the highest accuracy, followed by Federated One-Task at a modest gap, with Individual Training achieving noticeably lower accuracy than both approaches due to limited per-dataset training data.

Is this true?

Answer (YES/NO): NO